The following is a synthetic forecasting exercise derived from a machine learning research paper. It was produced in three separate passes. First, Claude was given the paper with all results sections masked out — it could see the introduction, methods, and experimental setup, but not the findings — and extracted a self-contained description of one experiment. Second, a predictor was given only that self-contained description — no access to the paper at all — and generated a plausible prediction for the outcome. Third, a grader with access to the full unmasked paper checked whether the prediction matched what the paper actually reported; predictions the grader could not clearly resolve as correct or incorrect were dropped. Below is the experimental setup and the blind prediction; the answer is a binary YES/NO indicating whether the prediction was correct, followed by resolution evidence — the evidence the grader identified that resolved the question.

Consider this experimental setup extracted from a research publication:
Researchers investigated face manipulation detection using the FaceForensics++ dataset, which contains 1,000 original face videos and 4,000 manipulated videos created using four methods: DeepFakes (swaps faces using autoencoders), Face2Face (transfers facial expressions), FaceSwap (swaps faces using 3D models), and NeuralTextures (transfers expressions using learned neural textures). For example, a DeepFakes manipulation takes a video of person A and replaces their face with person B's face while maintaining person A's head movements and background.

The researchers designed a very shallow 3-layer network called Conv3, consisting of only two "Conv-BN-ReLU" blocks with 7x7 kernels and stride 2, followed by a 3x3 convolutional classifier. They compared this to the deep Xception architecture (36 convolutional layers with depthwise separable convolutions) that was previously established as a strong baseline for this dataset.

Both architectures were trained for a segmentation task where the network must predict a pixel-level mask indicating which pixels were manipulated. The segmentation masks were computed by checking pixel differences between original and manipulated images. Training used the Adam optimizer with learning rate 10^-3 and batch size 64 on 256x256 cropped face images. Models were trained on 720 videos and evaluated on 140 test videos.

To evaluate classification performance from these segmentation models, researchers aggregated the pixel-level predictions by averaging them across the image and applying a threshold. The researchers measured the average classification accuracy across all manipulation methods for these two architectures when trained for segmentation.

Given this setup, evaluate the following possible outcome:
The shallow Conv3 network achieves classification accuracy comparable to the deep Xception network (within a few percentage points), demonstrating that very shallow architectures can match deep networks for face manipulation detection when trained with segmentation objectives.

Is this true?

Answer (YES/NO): YES